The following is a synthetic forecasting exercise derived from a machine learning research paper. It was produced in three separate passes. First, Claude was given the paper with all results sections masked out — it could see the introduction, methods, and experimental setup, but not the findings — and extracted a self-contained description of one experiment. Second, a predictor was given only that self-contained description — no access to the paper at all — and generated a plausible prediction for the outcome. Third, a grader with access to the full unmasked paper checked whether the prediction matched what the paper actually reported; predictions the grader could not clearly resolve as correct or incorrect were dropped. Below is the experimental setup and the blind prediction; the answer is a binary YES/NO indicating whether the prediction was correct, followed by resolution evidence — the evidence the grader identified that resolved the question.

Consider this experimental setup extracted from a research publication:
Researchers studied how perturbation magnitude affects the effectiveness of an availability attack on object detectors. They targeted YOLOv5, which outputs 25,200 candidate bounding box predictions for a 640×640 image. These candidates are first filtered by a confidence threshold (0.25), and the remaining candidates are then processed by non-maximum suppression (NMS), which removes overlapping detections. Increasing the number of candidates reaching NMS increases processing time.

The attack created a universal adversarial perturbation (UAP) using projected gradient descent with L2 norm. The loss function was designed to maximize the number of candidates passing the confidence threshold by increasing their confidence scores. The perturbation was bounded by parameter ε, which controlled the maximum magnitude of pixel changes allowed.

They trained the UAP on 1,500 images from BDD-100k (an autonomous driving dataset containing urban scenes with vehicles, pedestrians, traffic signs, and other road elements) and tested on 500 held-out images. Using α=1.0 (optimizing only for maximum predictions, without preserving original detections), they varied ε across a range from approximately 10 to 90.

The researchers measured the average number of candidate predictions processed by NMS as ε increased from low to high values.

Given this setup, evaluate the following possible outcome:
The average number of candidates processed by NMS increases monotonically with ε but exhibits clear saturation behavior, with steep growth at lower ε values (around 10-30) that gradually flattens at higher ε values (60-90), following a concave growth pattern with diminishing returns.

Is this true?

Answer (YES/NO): YES